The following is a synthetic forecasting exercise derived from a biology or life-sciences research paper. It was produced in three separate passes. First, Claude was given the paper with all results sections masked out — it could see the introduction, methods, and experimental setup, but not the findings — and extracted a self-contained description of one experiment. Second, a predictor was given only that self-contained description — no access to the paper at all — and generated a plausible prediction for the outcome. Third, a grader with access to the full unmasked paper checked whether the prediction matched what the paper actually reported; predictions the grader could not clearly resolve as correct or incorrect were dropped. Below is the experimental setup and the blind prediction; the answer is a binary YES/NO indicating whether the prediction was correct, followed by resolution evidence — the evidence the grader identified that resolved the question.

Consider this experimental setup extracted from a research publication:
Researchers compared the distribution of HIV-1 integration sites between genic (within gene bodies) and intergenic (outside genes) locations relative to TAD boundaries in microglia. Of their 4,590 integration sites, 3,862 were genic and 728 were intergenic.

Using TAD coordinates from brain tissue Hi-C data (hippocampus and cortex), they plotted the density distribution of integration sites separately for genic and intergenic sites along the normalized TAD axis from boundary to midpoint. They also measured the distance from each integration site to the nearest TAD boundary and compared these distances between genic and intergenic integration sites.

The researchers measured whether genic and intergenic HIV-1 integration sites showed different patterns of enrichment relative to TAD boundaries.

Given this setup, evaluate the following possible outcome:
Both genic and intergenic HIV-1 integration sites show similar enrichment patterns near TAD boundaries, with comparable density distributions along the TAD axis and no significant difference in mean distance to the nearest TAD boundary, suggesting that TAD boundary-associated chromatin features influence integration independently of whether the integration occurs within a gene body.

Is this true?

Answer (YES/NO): NO